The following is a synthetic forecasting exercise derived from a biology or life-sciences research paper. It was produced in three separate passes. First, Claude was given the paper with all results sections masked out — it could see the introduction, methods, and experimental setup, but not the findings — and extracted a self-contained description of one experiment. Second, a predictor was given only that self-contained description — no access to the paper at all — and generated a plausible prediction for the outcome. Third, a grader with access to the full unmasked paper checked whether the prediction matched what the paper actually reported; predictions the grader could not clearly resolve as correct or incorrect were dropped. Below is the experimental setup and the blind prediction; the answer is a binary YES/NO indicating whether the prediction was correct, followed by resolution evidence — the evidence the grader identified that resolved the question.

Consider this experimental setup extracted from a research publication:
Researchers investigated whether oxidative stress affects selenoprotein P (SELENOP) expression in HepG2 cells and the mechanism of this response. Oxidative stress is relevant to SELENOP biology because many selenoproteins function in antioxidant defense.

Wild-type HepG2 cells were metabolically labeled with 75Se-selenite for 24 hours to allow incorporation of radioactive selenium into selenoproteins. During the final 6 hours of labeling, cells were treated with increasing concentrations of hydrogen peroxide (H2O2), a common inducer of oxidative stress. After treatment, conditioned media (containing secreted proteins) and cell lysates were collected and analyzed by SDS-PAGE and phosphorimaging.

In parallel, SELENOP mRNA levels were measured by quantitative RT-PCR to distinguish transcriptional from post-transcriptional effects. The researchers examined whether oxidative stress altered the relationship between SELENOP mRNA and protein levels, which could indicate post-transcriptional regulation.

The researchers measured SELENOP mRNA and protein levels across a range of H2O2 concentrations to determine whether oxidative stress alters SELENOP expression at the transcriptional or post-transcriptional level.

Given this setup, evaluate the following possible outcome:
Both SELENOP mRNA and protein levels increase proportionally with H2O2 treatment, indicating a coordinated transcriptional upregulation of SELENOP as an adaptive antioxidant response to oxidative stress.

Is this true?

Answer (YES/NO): NO